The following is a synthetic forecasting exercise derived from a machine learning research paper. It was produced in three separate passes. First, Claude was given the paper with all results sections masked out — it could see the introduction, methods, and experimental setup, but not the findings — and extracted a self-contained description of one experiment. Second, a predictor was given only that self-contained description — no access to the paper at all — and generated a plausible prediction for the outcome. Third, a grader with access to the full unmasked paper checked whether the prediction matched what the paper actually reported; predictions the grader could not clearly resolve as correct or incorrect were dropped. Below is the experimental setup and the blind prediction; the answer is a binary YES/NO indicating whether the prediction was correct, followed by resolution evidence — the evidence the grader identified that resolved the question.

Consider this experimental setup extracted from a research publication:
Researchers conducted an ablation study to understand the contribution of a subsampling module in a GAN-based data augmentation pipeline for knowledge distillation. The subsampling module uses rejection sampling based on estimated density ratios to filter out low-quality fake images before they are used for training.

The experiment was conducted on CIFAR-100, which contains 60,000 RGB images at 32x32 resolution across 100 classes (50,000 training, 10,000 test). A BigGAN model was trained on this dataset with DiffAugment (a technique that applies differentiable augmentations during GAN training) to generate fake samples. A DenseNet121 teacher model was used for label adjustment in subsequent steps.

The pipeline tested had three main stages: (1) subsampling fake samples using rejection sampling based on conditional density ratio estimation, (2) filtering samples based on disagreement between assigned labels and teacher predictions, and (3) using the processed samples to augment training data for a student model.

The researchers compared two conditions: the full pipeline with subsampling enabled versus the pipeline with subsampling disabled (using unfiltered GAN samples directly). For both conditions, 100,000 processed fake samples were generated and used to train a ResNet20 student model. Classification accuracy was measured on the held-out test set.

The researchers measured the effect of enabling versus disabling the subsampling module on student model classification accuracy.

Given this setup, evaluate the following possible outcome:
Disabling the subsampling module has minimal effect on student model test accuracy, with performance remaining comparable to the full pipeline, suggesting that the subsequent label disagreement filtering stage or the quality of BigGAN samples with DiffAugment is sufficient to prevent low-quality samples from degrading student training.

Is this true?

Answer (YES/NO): NO